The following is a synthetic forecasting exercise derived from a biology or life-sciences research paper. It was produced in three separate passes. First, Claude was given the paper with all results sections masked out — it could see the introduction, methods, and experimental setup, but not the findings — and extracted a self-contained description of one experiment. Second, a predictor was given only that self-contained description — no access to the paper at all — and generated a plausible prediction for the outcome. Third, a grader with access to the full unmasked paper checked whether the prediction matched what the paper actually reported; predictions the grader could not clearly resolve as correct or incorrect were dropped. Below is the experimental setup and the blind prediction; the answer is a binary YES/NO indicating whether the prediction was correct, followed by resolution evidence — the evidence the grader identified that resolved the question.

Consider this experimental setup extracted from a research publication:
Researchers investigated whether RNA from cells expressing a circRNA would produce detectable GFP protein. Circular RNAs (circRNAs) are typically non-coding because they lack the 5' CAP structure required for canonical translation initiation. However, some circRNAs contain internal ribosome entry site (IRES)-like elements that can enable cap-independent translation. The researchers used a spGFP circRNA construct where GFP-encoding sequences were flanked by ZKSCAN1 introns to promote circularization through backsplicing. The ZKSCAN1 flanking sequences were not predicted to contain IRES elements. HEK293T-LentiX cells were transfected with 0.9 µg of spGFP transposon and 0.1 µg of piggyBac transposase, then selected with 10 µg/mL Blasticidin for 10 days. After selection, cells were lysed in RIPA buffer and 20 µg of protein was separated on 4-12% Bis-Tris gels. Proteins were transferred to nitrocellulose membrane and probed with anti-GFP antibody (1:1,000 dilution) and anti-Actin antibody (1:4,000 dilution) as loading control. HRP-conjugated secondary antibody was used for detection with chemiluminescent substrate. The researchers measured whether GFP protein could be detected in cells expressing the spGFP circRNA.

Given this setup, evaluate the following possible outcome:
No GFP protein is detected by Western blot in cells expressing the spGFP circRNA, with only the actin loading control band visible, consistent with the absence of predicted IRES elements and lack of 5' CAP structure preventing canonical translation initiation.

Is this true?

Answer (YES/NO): NO